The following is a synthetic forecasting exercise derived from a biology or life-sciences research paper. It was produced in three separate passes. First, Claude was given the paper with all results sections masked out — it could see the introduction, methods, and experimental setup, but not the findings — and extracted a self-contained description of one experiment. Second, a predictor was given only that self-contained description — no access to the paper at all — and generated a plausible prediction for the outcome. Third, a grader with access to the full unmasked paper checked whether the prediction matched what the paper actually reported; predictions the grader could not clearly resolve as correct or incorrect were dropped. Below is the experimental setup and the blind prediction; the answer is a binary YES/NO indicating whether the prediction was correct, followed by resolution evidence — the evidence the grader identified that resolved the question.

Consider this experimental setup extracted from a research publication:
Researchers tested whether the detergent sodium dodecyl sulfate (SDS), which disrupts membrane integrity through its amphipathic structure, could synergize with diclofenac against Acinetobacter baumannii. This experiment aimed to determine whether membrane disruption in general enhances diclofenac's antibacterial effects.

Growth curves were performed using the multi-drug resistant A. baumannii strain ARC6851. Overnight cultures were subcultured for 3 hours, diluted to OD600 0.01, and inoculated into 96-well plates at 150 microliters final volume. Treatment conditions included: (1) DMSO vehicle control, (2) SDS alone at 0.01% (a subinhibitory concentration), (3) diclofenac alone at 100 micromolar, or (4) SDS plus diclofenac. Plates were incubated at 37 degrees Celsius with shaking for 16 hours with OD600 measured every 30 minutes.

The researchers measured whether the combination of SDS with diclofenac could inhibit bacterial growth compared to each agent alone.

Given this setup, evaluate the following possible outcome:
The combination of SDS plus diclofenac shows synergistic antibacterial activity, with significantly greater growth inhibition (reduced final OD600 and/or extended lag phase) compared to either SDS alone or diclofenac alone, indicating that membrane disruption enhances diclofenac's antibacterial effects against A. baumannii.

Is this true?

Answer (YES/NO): NO